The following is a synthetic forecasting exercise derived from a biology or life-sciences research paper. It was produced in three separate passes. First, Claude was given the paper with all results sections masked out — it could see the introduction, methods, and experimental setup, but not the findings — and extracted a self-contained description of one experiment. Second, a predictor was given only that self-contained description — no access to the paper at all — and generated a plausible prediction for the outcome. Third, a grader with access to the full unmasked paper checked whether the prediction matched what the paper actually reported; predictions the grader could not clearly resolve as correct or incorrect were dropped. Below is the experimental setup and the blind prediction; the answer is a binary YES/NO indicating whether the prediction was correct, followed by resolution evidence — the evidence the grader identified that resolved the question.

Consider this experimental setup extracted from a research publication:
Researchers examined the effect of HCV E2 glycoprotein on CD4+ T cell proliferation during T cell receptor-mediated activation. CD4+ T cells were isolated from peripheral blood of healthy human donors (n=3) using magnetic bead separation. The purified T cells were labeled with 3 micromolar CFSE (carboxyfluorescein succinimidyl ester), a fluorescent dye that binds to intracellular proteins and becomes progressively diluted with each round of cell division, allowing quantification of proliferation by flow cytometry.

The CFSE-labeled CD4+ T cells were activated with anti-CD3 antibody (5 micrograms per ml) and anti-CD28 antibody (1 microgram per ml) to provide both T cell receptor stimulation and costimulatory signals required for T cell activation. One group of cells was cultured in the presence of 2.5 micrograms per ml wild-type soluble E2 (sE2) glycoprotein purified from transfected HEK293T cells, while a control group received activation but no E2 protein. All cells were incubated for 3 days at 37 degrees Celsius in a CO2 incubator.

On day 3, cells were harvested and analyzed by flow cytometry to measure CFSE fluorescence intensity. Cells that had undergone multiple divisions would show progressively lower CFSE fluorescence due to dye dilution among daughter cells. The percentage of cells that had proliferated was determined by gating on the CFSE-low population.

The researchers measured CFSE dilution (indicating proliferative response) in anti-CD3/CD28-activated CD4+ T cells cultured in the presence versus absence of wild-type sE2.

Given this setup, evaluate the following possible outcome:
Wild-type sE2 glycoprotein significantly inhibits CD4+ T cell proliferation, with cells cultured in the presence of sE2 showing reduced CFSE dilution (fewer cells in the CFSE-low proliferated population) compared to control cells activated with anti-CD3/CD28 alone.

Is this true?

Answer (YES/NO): YES